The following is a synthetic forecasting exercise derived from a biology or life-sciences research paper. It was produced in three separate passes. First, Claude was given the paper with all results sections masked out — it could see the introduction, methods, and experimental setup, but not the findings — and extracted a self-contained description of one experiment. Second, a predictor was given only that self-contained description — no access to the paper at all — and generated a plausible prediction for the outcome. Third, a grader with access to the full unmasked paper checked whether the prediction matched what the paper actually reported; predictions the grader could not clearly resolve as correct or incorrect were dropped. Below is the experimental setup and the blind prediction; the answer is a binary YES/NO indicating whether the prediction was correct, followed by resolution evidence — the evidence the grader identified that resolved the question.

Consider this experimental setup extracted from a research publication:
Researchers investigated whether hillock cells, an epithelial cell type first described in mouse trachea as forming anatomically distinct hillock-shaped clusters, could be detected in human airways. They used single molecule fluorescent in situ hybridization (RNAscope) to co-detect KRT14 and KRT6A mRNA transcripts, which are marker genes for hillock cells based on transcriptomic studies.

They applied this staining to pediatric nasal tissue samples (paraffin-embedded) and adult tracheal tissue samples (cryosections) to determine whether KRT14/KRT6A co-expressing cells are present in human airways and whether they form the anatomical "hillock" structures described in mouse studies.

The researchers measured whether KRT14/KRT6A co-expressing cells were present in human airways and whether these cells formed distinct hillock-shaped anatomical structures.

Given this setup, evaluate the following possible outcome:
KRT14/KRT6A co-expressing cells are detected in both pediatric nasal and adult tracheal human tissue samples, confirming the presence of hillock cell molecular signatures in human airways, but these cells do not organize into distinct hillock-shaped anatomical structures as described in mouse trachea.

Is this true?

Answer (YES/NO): YES